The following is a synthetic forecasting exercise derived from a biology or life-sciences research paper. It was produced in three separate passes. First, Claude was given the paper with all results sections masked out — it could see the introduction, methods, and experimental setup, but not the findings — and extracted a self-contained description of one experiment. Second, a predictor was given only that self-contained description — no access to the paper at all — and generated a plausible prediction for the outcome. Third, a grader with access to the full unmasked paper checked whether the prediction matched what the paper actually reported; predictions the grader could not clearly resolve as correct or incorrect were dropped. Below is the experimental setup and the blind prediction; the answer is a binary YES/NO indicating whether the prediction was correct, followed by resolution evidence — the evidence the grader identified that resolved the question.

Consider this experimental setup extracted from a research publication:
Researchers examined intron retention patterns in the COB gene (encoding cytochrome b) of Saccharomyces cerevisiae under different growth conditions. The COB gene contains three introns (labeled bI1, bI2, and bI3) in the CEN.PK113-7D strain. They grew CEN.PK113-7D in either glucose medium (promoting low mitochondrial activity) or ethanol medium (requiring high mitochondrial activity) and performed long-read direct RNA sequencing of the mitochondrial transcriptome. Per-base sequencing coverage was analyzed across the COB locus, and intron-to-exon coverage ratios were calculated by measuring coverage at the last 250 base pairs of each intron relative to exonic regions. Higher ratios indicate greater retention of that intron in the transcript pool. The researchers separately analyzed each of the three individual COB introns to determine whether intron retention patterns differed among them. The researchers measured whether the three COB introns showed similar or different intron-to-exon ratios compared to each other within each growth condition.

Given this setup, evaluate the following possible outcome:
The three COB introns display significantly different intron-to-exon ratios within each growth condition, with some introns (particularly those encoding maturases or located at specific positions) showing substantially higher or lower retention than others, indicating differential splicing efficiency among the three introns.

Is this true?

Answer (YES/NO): YES